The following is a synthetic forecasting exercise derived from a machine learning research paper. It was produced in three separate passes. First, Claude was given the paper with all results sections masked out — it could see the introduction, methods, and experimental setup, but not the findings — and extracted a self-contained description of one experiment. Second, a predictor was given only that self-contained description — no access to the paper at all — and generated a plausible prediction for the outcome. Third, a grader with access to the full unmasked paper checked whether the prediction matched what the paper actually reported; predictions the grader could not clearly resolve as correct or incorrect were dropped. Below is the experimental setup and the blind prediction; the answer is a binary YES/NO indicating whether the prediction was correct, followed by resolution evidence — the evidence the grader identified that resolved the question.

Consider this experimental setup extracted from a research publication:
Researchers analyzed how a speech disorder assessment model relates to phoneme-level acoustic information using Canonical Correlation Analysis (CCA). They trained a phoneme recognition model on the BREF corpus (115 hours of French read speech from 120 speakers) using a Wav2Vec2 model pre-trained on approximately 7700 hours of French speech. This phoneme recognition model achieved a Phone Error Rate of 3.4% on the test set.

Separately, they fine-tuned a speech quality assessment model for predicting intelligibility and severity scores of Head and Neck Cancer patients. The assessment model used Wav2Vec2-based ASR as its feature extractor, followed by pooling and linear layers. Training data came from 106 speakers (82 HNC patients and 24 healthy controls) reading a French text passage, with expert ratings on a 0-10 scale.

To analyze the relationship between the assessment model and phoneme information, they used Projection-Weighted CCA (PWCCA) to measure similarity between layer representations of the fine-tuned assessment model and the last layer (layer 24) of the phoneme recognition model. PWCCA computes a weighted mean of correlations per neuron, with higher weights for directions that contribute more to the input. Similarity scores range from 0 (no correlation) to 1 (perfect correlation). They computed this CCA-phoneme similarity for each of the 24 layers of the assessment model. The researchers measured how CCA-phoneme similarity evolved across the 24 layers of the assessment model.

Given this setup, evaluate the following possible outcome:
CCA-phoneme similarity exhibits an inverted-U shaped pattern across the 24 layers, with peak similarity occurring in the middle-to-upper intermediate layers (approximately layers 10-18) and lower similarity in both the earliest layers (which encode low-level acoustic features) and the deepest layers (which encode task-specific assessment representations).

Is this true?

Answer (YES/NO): NO